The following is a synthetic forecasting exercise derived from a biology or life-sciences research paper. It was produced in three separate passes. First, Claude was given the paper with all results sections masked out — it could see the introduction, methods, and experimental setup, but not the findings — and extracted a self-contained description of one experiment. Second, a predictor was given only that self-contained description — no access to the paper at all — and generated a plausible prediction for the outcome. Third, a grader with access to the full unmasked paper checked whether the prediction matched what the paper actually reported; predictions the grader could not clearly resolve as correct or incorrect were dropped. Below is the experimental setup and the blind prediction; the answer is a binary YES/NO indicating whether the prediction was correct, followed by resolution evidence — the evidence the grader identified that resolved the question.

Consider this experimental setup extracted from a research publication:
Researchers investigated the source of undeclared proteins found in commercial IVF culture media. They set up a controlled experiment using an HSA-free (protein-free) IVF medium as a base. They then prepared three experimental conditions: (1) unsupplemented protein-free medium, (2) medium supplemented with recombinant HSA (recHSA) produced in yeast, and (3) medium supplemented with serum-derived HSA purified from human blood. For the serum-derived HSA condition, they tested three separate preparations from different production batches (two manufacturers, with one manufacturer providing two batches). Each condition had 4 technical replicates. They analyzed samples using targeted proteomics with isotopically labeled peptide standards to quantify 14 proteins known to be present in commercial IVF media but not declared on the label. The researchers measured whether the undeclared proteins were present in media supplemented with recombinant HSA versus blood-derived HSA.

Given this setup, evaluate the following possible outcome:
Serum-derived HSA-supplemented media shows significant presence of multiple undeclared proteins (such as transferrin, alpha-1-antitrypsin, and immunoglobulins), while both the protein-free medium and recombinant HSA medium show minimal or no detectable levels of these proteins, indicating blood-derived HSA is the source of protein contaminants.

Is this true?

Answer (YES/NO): NO